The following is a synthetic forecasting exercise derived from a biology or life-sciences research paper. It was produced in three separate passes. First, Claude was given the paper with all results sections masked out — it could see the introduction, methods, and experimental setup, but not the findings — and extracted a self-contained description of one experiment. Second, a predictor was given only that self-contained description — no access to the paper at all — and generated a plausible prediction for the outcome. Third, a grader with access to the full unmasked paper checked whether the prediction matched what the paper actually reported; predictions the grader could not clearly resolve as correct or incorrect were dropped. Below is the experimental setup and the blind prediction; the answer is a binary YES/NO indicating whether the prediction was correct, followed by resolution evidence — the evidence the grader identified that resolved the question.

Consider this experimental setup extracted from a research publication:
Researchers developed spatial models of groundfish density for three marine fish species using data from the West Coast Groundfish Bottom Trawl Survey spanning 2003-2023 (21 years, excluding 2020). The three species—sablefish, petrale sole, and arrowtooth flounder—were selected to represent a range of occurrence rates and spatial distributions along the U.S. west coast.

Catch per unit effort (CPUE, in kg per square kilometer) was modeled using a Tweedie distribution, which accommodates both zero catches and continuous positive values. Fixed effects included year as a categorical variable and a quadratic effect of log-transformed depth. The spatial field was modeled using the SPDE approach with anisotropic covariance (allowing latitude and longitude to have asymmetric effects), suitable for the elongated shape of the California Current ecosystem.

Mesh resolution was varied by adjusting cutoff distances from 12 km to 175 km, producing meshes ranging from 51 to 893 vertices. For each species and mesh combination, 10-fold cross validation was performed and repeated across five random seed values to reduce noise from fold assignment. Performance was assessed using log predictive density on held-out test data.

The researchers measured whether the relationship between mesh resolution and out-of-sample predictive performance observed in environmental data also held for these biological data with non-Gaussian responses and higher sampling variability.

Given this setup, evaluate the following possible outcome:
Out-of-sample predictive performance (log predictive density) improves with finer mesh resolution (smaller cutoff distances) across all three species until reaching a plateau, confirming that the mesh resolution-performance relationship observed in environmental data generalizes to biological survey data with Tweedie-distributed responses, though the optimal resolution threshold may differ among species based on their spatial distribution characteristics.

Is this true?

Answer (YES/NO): NO